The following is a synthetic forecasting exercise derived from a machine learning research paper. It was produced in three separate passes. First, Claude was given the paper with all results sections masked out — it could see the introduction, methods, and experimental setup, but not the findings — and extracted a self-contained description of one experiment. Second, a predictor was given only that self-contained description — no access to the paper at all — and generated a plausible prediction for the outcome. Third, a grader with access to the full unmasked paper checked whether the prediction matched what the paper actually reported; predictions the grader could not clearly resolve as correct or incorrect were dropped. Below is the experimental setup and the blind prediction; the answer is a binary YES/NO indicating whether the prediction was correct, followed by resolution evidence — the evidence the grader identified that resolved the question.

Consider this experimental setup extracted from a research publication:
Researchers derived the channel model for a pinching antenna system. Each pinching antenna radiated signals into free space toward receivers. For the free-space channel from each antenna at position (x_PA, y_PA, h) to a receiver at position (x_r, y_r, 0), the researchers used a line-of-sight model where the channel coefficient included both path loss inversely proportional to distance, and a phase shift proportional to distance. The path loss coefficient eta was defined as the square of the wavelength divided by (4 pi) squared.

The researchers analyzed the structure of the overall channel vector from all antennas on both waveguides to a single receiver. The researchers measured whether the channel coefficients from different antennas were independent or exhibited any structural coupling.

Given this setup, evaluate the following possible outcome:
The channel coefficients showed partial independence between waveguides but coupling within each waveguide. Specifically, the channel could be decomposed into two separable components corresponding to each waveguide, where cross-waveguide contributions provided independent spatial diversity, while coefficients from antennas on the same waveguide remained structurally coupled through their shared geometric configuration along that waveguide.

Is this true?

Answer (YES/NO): NO